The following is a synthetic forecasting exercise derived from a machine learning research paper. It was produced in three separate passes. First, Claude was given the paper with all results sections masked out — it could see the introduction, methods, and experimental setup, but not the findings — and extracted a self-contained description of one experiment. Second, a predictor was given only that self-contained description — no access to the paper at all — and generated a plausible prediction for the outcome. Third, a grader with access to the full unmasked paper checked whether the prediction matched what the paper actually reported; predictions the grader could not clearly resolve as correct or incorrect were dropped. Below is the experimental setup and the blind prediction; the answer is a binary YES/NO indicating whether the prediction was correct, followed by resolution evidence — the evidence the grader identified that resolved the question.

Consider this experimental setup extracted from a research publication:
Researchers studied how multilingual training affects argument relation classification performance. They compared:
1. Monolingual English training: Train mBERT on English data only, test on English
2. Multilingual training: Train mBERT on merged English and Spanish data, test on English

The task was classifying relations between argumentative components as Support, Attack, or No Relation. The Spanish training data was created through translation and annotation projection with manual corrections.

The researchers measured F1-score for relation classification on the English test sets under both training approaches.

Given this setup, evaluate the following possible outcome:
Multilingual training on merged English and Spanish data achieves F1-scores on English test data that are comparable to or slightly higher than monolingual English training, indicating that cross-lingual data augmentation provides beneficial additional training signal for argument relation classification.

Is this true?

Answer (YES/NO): NO